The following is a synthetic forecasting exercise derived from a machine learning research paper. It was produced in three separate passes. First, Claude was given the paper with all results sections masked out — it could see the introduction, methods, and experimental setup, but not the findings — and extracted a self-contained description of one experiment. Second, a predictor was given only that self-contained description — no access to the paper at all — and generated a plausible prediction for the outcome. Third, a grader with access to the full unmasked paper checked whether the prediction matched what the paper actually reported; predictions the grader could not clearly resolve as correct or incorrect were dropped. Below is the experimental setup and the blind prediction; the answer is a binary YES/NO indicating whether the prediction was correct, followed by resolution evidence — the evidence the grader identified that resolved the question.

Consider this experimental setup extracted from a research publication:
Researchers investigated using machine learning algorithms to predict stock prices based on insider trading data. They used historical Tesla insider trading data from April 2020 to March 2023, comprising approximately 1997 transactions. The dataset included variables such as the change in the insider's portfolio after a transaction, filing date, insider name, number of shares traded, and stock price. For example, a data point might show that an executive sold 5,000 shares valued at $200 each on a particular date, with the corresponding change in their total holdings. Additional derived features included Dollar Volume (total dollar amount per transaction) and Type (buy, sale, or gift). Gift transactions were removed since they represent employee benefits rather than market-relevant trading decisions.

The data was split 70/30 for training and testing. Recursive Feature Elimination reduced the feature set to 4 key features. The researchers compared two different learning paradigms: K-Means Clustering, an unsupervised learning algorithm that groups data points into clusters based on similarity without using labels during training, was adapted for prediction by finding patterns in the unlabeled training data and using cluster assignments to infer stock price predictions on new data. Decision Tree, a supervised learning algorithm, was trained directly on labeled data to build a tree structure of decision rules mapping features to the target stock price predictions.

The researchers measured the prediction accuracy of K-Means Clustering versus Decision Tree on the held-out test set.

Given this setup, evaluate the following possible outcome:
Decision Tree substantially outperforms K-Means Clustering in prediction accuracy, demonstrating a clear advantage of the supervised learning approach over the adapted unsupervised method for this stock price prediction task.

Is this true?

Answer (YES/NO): NO